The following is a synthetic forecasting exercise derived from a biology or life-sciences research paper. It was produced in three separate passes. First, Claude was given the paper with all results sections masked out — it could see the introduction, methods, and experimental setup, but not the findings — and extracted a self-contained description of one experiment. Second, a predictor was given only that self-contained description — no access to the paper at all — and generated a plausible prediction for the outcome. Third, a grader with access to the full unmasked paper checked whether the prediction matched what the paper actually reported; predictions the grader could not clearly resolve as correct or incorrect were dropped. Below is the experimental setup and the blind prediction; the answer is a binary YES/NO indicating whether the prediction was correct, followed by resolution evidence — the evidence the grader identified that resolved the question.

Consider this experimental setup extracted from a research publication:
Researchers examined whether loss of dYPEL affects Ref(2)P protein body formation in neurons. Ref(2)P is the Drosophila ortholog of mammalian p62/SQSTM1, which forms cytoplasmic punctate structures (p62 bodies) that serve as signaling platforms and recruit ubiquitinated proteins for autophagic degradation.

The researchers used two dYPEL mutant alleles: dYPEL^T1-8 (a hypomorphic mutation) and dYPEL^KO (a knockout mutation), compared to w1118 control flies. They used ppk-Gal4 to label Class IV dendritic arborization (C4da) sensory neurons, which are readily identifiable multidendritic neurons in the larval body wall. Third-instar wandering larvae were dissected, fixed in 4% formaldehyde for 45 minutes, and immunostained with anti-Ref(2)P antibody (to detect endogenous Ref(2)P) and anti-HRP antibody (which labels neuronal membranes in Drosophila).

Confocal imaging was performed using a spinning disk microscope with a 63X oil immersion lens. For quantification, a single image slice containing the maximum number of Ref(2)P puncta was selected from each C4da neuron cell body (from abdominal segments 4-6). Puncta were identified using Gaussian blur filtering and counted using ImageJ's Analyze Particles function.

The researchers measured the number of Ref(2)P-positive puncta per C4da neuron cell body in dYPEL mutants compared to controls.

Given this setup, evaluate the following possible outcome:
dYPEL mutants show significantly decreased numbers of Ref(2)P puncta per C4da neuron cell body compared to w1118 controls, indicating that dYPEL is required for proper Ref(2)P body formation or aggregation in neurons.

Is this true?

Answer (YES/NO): NO